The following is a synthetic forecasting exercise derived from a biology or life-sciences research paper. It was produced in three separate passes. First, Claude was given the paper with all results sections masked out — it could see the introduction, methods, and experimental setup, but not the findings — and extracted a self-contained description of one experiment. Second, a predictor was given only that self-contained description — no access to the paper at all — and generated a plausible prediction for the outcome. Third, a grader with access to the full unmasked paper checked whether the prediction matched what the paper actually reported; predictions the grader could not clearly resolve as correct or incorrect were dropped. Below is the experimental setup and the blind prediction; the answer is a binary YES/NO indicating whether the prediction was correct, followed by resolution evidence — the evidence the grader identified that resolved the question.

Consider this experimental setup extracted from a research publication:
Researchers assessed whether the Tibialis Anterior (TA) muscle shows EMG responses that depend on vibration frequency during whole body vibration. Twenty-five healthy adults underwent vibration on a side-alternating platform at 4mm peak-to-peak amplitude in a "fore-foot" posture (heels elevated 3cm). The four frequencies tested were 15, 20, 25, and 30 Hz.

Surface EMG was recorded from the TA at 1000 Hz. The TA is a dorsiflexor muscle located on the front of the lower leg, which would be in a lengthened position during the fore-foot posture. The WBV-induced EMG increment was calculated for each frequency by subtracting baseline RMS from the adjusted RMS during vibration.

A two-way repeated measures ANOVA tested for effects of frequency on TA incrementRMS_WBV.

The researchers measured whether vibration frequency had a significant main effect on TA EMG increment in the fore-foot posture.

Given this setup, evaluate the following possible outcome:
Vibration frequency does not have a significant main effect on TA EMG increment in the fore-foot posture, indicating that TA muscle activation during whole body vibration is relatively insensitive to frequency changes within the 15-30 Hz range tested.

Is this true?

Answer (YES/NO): YES